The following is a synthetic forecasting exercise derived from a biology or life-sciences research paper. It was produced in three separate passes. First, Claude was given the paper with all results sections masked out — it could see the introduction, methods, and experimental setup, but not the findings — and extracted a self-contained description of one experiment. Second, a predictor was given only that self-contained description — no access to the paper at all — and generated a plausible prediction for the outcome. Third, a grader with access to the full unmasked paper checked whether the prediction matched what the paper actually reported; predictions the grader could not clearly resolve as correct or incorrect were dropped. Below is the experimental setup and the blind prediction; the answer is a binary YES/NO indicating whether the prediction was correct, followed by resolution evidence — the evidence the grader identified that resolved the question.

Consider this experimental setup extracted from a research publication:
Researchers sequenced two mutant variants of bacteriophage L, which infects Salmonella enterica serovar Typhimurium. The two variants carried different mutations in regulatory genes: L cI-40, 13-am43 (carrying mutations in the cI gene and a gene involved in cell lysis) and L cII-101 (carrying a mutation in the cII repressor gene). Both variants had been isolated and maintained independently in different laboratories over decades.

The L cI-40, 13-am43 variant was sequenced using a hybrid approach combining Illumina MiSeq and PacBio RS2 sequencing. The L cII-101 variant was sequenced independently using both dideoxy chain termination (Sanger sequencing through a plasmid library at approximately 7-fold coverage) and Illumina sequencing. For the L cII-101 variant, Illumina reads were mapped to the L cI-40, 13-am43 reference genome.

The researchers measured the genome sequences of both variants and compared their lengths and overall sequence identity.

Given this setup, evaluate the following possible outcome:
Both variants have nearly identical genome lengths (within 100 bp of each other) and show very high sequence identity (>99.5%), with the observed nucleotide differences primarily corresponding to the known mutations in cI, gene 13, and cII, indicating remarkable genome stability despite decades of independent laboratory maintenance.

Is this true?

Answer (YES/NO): NO